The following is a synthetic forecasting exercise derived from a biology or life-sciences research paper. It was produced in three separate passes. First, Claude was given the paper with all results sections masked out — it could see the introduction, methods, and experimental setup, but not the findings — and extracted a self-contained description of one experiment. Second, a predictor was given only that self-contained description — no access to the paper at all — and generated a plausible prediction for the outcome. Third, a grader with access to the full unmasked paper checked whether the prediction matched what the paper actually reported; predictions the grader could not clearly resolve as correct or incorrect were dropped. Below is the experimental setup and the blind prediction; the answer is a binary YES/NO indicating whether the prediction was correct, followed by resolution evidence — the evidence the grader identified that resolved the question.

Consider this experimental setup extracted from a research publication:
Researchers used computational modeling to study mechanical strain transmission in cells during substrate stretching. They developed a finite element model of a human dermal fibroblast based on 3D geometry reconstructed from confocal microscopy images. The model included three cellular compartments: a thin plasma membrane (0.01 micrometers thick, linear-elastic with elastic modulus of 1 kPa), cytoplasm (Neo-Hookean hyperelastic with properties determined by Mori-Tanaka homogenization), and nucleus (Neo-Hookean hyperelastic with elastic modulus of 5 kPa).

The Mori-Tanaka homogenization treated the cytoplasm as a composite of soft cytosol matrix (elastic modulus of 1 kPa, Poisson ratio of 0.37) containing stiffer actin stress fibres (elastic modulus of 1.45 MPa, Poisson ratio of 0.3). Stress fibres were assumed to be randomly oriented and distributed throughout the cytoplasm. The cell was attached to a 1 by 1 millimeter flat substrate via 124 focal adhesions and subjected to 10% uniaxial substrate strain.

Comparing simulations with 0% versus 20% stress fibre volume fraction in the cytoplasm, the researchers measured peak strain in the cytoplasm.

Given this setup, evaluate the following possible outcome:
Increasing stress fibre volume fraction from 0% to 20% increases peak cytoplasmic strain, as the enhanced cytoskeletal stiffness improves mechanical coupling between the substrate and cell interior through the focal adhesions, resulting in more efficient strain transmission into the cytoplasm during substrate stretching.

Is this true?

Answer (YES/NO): NO